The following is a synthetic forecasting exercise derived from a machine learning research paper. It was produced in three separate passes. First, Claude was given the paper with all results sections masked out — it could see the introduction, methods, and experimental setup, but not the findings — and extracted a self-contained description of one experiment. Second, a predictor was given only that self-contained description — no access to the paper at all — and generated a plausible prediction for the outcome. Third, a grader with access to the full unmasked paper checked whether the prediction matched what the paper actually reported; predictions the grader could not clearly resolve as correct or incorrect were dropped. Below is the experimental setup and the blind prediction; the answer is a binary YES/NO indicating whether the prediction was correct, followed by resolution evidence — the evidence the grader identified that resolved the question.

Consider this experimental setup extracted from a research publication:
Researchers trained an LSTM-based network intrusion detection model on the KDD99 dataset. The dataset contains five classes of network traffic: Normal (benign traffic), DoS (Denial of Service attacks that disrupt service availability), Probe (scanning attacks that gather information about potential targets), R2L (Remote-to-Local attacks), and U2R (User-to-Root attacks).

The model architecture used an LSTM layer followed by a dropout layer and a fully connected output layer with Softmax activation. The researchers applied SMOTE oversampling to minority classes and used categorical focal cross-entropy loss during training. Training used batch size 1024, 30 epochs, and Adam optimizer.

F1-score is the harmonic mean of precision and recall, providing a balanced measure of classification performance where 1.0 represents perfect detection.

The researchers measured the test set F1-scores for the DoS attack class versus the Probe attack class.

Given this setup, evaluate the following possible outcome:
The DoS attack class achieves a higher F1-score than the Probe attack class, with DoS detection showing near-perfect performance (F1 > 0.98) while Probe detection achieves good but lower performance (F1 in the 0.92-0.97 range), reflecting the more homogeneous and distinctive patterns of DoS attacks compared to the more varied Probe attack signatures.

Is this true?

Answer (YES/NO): NO